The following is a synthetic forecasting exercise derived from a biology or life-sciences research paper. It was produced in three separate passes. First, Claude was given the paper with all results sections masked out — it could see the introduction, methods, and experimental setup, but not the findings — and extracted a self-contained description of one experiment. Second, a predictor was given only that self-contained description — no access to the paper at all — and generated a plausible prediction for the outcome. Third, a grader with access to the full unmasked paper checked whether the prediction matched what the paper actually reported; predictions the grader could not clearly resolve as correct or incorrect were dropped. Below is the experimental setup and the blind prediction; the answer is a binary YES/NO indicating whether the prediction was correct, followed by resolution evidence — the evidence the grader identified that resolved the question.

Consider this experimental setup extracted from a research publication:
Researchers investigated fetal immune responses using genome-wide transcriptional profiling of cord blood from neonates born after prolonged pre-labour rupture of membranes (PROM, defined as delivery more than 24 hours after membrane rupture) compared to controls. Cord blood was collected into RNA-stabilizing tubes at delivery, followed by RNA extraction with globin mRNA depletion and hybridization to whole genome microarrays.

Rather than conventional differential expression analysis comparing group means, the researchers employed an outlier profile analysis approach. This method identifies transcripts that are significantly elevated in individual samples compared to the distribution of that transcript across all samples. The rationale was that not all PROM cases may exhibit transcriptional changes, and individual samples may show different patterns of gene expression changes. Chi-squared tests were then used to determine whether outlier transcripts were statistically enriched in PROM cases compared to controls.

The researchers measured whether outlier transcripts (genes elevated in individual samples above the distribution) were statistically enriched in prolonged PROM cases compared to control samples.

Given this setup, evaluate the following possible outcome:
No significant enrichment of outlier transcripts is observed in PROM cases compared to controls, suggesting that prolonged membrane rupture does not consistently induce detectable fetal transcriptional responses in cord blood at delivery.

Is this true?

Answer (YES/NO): NO